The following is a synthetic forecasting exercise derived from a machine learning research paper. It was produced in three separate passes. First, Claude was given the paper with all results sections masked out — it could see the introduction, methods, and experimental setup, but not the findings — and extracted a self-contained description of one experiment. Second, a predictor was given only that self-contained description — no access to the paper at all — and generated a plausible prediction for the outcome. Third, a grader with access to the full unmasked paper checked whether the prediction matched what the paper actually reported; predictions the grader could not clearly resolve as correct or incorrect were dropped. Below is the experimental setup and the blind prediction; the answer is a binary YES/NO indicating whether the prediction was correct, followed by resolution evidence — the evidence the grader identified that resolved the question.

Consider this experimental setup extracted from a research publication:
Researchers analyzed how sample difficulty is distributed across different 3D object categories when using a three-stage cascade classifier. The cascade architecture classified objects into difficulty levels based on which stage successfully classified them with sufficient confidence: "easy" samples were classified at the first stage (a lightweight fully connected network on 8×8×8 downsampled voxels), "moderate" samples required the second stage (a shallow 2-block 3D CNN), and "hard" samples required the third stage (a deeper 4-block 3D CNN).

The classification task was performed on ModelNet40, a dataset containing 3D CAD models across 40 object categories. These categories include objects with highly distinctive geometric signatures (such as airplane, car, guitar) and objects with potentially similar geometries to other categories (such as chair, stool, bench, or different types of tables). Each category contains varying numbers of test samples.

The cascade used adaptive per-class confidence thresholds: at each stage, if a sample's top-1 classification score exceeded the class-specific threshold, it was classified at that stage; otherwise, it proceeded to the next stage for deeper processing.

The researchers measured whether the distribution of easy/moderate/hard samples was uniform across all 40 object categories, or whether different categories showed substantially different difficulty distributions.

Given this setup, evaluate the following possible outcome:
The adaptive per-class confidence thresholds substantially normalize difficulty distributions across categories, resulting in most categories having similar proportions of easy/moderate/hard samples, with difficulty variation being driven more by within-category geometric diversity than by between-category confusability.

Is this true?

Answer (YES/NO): NO